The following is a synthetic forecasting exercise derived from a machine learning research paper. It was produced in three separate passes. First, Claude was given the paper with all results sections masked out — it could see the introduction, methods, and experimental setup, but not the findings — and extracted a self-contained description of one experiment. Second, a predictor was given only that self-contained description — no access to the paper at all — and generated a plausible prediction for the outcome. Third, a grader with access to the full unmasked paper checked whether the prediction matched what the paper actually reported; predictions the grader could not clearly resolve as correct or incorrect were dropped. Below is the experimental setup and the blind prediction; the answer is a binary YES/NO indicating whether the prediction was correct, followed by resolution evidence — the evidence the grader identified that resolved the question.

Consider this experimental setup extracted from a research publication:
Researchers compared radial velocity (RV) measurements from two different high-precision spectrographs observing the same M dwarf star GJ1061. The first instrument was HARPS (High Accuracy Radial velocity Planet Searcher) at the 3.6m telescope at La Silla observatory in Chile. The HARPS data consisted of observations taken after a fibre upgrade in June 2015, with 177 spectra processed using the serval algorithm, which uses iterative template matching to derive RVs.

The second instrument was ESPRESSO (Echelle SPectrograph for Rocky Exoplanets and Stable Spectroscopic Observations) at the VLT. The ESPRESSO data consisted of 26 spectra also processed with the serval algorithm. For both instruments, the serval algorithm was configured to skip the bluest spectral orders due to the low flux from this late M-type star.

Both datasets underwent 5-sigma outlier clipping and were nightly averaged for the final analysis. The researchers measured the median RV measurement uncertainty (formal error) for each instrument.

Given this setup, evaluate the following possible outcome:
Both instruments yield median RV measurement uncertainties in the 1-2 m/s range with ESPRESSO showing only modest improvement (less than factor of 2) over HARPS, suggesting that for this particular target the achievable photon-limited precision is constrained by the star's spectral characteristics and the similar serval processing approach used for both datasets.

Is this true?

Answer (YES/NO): NO